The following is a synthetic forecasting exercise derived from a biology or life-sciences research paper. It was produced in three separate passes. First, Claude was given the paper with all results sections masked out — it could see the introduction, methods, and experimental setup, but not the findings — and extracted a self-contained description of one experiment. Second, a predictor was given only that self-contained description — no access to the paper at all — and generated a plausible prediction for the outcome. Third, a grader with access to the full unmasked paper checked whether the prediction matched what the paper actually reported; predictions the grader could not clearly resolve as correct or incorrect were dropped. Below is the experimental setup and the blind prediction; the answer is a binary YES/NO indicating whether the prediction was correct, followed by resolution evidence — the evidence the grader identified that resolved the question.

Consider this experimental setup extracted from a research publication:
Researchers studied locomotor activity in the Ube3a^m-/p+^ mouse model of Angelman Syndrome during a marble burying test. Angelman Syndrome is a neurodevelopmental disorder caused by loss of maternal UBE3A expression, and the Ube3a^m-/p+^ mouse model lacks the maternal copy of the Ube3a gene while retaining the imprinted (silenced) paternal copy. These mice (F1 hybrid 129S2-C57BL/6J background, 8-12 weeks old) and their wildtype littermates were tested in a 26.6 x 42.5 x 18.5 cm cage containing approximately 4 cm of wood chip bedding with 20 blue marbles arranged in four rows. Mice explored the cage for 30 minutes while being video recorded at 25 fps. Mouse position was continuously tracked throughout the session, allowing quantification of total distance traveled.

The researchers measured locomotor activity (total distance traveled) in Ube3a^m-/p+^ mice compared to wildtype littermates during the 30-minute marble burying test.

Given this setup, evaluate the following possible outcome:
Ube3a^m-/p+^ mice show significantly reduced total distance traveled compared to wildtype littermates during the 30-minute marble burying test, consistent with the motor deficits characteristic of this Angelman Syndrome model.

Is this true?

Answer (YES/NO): YES